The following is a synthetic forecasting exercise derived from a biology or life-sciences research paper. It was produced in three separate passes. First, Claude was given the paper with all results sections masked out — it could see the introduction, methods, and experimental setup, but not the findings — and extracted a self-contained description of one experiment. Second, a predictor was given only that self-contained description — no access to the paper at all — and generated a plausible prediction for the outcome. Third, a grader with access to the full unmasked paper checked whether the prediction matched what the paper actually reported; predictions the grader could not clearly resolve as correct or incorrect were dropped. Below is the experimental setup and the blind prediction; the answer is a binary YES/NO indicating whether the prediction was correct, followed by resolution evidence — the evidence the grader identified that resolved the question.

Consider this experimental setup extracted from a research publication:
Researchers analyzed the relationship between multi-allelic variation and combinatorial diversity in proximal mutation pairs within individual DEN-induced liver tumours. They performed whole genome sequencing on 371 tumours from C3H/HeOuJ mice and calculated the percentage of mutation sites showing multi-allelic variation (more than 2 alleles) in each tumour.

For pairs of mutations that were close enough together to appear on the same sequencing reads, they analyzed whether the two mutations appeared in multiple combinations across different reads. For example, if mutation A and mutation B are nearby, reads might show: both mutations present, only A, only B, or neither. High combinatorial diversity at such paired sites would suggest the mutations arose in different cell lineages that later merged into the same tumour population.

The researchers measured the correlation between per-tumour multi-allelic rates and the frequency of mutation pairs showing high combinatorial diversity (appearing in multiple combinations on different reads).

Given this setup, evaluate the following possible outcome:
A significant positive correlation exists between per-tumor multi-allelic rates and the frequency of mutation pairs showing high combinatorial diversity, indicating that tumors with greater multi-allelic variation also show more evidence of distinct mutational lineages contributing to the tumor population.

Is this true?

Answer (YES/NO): YES